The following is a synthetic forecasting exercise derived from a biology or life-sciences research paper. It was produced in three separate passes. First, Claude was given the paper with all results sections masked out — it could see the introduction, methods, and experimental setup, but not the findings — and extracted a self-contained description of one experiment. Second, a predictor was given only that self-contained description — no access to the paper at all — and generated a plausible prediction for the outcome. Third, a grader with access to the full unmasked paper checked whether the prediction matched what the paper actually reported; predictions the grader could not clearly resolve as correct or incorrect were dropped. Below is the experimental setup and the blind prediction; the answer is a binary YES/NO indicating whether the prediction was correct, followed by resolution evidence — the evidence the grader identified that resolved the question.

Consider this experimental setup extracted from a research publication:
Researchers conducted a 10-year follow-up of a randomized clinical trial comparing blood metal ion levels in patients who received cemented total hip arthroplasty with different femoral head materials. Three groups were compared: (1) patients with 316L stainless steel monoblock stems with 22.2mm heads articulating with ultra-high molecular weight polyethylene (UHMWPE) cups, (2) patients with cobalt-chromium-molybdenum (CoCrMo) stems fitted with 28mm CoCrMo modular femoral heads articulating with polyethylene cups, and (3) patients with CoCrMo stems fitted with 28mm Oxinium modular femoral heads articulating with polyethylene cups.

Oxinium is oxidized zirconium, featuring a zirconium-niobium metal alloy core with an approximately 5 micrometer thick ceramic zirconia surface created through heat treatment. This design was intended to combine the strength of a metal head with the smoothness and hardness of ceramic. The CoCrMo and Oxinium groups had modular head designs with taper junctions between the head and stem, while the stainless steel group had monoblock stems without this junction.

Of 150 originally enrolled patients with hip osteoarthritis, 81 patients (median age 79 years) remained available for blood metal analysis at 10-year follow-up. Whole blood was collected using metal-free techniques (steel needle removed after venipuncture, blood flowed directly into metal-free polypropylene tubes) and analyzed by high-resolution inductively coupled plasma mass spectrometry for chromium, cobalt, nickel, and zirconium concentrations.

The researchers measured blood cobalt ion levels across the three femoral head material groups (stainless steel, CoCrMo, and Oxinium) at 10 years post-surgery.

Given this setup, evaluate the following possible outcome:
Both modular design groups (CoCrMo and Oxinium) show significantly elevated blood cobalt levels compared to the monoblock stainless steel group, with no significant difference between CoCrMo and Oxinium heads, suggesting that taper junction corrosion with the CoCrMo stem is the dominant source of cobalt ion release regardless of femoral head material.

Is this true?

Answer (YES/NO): NO